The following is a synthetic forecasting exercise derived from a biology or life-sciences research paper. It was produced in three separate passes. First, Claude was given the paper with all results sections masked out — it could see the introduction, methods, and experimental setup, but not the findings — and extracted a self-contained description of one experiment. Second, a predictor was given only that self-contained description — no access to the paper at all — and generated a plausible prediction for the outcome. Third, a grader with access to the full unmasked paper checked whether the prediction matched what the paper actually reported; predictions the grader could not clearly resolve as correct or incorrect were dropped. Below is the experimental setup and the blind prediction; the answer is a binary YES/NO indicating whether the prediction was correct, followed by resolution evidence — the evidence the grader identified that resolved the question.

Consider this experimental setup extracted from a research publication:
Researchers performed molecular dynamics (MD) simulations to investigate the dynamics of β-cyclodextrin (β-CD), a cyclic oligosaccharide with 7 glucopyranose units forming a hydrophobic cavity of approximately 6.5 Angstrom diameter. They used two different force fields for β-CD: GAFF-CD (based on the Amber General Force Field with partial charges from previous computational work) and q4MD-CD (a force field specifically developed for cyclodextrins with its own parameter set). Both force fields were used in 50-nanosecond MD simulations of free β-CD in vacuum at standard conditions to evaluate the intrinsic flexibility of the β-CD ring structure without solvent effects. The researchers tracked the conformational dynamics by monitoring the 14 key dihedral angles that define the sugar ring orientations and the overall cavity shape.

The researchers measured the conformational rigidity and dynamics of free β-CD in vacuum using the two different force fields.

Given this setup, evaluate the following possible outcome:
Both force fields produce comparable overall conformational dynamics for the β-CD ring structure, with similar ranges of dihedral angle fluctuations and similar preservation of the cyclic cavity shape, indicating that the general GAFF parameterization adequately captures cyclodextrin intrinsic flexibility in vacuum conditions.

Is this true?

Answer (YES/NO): YES